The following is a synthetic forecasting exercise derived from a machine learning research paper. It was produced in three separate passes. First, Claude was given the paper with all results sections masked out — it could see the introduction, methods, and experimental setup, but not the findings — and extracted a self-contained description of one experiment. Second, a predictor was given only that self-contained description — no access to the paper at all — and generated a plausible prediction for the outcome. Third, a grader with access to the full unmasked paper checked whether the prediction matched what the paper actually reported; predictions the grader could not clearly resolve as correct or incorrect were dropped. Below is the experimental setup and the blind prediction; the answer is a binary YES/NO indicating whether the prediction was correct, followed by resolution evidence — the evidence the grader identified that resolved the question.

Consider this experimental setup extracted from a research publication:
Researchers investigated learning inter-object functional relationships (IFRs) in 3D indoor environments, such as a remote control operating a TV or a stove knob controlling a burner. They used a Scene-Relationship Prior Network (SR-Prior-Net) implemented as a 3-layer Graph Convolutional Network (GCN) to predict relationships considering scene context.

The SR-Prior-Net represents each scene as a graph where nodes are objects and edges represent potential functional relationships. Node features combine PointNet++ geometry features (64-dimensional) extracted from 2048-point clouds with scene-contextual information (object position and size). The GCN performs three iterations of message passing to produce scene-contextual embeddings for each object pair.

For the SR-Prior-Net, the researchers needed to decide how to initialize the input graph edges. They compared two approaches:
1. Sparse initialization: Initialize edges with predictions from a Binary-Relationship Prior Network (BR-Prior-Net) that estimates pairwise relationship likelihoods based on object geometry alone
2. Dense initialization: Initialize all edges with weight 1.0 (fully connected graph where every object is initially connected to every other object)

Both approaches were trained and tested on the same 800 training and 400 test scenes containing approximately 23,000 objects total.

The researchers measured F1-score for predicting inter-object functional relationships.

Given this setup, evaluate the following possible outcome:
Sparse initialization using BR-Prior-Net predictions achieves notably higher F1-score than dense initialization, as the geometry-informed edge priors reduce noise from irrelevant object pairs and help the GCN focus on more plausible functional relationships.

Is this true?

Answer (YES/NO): YES